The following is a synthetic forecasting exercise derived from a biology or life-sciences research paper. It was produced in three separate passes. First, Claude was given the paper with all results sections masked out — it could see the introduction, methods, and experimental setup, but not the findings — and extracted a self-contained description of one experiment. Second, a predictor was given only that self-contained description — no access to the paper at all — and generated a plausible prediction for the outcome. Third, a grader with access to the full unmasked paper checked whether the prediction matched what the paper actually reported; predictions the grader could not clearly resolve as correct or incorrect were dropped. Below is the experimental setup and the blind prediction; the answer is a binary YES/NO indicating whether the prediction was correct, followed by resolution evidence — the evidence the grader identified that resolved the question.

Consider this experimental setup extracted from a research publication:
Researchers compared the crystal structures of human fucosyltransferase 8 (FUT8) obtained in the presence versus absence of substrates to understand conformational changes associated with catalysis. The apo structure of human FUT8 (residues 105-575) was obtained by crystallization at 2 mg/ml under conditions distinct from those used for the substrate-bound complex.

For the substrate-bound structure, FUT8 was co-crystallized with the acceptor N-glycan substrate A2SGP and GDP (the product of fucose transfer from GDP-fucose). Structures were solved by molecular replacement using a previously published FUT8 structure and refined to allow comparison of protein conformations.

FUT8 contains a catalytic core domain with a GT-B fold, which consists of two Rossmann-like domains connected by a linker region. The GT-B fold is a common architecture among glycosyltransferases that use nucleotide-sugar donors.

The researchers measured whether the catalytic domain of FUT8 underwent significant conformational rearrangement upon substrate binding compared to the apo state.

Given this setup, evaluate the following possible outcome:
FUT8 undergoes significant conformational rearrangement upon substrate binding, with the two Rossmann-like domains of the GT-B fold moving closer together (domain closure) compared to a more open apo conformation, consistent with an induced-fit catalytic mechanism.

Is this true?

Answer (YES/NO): NO